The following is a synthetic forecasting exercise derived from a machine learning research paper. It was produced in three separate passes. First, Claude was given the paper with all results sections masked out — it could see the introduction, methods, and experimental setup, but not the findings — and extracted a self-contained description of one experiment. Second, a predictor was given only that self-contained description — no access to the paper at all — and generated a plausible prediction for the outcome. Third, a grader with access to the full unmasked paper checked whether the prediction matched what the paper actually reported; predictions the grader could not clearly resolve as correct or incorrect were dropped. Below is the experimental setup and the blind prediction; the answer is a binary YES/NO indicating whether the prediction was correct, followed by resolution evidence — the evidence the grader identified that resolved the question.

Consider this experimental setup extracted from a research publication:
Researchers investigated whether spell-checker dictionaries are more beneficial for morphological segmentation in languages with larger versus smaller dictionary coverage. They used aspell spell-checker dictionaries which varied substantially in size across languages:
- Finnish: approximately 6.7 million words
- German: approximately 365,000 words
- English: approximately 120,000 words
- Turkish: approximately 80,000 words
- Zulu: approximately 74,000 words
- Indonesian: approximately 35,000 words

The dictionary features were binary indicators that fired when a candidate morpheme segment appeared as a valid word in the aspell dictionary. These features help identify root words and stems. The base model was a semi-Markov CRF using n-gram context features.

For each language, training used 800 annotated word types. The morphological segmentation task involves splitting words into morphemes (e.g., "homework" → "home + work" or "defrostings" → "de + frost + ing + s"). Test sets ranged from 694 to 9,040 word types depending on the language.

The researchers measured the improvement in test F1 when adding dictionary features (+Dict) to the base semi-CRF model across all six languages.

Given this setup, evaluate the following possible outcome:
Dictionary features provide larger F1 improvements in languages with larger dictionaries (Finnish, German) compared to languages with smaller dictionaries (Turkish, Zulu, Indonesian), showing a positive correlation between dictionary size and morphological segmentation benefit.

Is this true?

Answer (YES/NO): NO